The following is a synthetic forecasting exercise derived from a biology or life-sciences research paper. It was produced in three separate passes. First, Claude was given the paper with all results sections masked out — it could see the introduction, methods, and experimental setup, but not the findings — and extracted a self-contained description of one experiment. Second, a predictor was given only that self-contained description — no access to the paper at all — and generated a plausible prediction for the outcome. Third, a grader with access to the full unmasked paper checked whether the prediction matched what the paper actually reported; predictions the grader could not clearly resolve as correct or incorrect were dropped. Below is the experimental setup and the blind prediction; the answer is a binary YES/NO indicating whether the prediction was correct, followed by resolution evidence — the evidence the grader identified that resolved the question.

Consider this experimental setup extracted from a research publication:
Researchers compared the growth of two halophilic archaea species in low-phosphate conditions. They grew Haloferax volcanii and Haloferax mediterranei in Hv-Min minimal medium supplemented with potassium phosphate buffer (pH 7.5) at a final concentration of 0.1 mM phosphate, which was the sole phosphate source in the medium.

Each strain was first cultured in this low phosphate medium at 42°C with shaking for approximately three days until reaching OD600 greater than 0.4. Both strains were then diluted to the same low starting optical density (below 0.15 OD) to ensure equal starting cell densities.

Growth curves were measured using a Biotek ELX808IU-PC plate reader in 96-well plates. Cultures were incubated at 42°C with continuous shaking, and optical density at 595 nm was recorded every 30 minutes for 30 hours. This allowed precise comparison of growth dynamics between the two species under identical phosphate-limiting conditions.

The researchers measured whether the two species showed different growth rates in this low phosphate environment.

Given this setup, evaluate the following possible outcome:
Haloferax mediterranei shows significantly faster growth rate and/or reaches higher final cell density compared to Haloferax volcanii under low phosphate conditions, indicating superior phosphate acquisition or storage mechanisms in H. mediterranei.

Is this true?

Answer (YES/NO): YES